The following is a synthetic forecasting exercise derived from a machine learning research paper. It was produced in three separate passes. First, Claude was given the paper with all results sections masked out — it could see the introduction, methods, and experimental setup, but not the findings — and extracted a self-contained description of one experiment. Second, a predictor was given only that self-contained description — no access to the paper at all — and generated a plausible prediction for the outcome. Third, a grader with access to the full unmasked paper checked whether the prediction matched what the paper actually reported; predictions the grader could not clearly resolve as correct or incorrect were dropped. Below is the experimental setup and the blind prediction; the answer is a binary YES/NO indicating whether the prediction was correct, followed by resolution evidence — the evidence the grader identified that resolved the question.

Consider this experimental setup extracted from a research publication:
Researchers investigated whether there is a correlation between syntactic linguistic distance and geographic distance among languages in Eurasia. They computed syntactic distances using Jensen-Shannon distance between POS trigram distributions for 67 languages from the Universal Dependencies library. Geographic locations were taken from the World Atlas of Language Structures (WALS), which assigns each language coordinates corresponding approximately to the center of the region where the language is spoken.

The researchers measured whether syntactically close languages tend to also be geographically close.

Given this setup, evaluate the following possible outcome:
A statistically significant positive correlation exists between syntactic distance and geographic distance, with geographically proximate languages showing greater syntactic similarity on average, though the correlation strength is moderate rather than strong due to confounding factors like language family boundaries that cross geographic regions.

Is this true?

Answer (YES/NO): YES